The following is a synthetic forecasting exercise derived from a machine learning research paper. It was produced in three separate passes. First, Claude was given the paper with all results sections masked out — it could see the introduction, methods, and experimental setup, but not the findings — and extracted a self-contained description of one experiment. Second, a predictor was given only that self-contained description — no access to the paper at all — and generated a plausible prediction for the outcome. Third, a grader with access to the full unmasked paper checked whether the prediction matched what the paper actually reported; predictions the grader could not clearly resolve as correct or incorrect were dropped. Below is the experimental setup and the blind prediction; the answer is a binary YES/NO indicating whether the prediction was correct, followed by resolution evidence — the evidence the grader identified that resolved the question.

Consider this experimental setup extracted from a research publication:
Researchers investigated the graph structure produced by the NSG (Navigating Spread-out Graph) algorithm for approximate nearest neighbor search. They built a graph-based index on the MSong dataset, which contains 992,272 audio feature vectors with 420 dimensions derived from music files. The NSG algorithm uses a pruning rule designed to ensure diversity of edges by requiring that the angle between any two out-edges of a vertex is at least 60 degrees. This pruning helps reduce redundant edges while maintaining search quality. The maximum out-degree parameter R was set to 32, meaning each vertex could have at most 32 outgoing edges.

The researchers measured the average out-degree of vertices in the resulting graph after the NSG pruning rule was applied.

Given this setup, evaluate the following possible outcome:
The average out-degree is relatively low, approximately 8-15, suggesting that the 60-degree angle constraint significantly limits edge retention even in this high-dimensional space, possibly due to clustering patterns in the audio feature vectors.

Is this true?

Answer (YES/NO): NO